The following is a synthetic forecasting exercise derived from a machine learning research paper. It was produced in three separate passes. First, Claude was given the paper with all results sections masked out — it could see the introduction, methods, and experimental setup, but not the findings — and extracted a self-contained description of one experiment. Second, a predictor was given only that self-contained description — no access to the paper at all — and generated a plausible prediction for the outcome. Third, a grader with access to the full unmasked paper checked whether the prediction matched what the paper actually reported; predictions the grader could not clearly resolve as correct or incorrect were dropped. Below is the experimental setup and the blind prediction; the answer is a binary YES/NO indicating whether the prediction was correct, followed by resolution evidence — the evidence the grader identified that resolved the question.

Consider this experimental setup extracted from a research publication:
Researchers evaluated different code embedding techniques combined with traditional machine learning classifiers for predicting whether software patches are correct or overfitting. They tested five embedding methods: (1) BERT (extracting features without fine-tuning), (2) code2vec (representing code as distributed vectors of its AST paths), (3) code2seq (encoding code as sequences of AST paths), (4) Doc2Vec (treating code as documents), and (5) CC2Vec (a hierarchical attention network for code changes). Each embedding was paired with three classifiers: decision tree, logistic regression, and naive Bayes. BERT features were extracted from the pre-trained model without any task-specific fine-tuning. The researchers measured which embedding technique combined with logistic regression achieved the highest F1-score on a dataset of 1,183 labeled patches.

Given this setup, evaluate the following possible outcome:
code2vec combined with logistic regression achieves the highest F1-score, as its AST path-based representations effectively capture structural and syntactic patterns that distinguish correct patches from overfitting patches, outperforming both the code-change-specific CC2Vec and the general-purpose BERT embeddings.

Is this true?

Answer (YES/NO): NO